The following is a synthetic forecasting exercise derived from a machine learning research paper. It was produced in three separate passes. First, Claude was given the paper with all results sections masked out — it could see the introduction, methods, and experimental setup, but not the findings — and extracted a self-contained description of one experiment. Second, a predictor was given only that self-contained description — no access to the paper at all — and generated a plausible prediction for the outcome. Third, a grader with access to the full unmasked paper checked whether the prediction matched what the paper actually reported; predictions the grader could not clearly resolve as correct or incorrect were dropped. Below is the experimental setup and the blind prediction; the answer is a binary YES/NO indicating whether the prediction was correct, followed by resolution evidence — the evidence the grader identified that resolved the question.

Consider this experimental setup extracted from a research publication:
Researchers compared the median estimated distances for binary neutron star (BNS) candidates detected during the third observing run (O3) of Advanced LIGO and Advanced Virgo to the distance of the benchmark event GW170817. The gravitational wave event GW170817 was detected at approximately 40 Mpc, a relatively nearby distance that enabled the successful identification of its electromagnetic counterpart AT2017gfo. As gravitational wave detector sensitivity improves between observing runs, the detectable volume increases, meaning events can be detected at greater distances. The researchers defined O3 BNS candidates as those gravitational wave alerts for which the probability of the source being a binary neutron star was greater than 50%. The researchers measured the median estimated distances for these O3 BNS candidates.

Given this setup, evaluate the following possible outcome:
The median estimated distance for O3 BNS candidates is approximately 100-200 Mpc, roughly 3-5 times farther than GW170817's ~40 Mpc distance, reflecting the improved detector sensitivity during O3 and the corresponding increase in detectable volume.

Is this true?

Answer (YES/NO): NO